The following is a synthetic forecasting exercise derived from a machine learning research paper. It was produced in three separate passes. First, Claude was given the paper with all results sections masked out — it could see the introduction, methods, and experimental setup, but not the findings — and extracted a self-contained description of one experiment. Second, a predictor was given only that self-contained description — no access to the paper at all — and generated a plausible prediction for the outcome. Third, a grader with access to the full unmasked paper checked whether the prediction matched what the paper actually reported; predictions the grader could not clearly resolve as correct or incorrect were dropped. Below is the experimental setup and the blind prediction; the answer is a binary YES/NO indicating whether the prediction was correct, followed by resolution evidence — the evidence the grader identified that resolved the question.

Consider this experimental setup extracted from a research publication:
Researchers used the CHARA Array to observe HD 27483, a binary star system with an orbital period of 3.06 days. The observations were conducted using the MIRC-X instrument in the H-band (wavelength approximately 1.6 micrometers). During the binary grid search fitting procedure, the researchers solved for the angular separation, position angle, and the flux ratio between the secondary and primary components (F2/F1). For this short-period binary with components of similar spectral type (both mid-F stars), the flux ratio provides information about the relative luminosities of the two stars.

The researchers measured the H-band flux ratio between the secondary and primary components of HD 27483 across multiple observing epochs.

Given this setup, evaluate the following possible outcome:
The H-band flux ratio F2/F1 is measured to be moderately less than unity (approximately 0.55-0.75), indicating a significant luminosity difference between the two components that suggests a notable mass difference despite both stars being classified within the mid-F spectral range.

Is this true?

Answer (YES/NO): NO